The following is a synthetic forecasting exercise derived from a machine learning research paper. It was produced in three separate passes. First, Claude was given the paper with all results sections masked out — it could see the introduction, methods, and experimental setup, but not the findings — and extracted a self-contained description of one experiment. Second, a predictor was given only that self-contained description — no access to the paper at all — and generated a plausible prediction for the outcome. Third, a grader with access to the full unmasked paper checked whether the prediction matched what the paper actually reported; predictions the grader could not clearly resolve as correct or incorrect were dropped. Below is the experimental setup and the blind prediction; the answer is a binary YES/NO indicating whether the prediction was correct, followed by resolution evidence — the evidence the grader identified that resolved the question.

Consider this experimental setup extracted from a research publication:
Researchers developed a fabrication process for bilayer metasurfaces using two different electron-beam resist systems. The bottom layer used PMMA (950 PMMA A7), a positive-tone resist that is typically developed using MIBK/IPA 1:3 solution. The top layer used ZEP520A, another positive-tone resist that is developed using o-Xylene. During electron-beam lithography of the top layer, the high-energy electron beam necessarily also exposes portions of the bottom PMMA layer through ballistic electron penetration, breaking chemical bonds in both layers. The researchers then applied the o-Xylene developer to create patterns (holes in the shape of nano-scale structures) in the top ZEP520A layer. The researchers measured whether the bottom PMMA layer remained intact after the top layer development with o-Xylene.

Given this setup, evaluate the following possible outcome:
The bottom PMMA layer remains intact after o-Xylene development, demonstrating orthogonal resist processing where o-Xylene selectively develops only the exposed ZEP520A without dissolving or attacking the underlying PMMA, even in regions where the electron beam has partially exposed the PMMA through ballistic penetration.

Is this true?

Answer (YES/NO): YES